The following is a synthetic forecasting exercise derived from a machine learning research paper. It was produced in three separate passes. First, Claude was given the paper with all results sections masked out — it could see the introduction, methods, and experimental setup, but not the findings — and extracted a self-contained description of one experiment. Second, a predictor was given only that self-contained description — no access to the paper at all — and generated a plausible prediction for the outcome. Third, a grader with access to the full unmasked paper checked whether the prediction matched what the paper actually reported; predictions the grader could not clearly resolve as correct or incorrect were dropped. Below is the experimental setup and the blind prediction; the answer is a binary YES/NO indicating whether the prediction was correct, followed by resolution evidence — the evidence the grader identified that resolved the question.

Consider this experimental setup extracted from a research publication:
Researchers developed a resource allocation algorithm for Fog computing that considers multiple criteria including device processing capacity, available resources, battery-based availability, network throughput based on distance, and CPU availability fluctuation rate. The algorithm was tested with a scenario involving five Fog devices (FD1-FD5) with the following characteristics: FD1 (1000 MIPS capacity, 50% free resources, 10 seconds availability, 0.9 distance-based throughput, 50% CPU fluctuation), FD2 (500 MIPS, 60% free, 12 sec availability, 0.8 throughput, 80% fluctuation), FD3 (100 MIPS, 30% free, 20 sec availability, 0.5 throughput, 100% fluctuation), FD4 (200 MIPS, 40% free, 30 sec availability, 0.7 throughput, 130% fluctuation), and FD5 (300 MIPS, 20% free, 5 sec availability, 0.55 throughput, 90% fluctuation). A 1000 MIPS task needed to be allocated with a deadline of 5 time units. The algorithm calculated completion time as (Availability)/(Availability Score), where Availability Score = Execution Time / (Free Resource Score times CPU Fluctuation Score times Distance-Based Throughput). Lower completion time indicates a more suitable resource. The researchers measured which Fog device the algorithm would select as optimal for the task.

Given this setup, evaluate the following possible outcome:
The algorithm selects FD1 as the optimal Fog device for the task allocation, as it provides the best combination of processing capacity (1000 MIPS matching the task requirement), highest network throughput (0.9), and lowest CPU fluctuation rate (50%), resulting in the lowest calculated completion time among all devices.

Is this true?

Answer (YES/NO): NO